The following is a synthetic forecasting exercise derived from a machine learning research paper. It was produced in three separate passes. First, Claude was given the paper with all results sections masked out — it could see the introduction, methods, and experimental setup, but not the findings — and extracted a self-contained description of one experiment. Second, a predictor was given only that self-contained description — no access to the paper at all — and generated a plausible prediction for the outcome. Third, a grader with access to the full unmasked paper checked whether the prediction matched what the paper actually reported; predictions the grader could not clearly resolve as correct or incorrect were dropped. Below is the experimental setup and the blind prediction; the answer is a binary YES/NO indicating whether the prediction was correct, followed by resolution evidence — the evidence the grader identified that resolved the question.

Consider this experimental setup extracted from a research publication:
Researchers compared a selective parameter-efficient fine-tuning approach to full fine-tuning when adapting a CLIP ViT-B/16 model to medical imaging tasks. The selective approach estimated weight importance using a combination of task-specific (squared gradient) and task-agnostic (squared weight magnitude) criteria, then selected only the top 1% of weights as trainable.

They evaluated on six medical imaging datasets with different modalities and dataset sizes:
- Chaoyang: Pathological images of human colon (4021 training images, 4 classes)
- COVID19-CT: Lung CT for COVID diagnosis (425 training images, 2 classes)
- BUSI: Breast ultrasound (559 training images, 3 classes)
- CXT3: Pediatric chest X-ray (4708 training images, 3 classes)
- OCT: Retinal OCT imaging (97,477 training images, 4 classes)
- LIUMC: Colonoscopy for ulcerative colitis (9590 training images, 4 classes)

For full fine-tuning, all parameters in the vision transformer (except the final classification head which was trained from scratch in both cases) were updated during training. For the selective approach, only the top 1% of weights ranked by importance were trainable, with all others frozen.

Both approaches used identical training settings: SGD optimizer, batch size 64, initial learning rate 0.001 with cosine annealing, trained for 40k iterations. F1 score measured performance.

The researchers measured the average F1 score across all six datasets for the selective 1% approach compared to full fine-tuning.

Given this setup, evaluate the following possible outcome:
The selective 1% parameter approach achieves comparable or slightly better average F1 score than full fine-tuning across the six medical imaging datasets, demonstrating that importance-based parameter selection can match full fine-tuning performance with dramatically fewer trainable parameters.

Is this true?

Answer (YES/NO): YES